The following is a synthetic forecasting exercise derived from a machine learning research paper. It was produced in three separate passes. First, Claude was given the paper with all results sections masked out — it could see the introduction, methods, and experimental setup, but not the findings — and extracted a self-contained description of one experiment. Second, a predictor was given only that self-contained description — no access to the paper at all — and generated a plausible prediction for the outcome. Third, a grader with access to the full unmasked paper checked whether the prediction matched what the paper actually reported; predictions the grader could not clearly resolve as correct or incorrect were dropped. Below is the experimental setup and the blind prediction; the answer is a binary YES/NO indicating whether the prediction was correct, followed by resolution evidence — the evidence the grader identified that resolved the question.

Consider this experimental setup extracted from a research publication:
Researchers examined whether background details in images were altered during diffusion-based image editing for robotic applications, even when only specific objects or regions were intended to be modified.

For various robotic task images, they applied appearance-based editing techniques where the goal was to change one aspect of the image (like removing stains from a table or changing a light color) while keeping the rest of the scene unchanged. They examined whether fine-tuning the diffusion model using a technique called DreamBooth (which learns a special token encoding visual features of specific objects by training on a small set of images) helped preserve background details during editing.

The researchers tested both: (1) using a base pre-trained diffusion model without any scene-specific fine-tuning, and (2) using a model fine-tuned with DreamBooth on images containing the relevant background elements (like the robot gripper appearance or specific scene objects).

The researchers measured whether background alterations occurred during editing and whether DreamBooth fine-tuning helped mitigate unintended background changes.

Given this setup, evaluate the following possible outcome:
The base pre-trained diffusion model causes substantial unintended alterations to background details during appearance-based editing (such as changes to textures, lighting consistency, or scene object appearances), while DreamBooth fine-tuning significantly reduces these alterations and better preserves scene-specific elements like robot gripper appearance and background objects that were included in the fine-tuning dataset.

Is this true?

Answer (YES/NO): YES